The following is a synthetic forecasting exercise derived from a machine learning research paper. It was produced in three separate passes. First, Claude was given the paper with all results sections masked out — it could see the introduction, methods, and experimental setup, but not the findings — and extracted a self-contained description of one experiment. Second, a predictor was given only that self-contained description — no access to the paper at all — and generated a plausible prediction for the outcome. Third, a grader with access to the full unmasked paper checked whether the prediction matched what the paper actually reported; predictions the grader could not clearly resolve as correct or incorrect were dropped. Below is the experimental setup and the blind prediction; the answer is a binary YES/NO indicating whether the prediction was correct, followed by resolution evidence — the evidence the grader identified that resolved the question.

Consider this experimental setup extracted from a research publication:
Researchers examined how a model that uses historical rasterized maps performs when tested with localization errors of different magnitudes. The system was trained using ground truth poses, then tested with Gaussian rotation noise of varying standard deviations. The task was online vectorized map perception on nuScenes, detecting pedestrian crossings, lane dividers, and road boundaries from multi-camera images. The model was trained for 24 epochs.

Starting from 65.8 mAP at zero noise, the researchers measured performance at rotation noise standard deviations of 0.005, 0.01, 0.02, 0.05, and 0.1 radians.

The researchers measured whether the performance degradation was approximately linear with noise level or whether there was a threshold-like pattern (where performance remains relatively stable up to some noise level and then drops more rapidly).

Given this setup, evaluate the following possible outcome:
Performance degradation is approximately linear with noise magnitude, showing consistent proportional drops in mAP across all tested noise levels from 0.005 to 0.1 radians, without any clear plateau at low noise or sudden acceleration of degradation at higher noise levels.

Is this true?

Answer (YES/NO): NO